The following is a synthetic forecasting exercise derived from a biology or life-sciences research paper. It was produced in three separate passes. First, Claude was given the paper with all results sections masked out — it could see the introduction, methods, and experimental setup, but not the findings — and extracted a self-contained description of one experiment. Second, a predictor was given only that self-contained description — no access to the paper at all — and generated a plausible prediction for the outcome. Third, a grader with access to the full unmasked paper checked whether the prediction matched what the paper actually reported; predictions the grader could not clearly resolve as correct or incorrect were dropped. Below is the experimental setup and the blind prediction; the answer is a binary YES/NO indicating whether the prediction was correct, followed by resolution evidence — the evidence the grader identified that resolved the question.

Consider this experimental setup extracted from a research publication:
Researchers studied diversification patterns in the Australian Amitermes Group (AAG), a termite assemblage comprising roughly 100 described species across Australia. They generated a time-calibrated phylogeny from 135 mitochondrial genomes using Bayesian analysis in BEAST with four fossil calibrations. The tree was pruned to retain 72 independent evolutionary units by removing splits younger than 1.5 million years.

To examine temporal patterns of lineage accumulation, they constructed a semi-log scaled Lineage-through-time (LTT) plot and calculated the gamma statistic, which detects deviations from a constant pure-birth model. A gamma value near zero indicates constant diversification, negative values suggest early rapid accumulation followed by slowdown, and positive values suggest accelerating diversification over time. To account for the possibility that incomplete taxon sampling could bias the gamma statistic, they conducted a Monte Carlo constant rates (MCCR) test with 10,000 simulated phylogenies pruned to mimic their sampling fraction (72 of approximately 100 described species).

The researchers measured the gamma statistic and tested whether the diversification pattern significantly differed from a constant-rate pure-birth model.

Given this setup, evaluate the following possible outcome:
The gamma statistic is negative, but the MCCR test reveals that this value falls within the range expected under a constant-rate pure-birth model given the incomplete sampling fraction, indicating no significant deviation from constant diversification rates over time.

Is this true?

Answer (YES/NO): NO